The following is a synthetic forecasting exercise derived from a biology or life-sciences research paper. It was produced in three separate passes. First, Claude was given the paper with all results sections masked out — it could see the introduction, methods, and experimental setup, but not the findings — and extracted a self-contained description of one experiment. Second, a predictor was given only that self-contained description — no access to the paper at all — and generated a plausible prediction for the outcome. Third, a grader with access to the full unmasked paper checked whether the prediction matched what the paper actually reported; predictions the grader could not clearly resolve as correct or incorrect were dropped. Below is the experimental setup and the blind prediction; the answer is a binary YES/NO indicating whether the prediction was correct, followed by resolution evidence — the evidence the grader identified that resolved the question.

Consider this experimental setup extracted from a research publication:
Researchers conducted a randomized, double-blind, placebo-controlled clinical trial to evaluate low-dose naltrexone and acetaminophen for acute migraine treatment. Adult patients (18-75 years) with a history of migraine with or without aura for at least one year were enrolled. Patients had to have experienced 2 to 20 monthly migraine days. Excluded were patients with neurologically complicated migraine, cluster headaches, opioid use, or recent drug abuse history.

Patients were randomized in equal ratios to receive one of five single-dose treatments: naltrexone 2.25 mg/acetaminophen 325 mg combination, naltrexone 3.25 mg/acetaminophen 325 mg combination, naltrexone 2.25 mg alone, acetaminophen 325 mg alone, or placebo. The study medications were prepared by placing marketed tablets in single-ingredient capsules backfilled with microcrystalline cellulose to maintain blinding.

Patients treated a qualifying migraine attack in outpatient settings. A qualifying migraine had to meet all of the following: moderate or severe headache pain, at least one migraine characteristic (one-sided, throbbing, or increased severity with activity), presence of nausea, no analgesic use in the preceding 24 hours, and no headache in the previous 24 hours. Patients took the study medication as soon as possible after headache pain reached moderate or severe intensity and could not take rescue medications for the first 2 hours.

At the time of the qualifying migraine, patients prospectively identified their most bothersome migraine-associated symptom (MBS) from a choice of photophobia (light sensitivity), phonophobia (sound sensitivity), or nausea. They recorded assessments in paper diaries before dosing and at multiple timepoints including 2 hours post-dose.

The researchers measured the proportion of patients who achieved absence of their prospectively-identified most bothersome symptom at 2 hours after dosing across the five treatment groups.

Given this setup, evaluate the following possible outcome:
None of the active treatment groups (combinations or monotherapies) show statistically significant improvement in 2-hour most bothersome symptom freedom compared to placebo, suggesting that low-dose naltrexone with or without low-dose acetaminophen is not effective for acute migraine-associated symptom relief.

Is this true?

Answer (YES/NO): NO